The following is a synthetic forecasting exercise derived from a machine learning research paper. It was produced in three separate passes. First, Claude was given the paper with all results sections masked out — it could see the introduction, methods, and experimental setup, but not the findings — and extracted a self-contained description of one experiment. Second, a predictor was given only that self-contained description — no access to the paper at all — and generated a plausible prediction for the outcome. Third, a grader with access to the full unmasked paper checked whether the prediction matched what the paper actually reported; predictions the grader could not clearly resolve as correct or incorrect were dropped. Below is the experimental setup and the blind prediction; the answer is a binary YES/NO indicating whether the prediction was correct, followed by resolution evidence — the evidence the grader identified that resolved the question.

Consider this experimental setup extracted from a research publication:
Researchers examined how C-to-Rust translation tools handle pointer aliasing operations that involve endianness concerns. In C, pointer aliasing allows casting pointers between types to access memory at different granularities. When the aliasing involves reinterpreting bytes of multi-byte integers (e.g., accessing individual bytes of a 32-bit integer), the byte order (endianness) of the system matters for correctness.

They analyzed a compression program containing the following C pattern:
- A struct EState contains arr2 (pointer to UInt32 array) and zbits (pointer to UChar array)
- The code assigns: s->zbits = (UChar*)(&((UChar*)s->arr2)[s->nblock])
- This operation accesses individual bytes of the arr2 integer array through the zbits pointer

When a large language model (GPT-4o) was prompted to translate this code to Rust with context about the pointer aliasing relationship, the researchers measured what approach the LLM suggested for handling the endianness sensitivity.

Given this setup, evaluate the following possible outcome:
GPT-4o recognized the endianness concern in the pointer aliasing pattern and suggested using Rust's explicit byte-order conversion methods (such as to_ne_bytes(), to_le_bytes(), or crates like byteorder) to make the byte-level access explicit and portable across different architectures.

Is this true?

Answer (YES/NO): YES